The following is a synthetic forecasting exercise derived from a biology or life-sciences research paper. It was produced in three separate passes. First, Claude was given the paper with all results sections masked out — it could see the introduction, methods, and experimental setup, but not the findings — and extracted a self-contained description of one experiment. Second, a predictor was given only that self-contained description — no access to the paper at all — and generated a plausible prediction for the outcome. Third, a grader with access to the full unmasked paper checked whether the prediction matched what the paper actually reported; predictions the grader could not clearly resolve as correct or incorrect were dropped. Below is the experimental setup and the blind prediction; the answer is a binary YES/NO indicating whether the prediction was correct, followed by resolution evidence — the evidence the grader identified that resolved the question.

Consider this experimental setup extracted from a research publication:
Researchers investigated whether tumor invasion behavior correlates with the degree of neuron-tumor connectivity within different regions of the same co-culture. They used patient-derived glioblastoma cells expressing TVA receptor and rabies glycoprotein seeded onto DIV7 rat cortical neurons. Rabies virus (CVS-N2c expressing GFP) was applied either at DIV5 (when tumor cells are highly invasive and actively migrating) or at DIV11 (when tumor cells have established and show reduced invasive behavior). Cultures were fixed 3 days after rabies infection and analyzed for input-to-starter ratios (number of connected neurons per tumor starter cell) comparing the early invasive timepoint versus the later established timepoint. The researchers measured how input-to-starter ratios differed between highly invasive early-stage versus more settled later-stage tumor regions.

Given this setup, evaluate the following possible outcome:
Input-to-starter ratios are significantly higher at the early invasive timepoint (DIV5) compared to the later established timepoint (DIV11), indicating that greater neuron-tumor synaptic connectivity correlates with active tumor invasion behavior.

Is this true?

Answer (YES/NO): YES